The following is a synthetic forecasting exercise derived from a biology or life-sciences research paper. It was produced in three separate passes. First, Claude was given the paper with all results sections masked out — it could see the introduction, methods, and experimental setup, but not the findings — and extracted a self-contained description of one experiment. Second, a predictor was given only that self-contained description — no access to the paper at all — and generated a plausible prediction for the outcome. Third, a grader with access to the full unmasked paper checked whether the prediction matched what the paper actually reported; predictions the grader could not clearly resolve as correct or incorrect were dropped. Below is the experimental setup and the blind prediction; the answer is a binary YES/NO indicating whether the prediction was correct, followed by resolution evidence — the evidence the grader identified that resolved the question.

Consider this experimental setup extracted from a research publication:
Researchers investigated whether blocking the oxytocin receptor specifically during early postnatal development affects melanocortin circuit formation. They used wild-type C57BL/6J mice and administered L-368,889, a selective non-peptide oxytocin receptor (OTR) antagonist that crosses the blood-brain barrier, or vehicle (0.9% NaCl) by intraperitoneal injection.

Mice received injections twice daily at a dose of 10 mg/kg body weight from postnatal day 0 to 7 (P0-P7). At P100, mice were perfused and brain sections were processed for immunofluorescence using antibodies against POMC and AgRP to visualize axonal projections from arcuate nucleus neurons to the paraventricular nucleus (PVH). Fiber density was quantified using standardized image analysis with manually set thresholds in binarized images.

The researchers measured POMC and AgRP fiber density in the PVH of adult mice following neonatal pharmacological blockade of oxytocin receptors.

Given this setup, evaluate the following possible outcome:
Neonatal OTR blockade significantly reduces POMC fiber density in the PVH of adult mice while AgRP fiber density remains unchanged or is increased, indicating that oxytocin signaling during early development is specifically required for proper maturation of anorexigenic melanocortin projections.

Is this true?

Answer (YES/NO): YES